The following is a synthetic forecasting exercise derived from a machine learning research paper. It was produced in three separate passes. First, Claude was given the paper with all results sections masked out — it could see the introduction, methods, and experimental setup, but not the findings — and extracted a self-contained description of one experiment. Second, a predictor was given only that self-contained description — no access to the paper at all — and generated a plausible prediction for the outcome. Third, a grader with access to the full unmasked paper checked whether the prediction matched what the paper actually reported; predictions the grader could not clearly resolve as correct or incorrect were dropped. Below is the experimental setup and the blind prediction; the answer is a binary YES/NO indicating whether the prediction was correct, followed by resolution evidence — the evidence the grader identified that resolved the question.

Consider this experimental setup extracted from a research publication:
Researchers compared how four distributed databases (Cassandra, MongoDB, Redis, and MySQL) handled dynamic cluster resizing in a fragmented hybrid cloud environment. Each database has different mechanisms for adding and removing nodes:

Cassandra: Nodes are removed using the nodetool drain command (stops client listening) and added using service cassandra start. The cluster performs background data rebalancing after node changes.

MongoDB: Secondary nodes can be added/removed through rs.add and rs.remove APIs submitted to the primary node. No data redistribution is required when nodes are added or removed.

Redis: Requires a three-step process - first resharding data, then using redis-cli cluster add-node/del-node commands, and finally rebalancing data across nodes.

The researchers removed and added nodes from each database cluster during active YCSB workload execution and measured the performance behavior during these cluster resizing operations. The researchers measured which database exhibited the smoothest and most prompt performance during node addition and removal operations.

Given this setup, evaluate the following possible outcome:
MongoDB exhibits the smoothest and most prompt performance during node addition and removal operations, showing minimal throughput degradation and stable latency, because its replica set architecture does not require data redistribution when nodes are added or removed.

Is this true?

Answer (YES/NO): YES